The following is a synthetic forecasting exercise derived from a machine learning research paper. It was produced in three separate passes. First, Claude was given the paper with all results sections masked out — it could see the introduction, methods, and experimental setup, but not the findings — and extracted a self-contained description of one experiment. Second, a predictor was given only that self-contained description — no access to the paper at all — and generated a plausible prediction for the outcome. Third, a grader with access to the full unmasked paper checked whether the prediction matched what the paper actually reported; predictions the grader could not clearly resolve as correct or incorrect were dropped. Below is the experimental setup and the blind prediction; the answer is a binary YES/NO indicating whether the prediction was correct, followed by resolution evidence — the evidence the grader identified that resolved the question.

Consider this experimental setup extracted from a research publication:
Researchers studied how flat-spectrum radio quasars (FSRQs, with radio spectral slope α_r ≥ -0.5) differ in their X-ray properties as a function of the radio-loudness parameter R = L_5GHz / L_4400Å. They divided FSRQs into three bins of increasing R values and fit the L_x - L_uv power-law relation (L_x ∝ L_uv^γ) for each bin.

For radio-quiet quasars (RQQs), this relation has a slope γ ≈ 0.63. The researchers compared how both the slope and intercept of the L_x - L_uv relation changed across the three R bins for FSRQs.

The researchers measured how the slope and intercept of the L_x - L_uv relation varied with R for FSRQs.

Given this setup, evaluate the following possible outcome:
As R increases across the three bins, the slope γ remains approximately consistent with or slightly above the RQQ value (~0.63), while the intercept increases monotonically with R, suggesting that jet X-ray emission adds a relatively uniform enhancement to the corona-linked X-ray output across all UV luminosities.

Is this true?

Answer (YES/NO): NO